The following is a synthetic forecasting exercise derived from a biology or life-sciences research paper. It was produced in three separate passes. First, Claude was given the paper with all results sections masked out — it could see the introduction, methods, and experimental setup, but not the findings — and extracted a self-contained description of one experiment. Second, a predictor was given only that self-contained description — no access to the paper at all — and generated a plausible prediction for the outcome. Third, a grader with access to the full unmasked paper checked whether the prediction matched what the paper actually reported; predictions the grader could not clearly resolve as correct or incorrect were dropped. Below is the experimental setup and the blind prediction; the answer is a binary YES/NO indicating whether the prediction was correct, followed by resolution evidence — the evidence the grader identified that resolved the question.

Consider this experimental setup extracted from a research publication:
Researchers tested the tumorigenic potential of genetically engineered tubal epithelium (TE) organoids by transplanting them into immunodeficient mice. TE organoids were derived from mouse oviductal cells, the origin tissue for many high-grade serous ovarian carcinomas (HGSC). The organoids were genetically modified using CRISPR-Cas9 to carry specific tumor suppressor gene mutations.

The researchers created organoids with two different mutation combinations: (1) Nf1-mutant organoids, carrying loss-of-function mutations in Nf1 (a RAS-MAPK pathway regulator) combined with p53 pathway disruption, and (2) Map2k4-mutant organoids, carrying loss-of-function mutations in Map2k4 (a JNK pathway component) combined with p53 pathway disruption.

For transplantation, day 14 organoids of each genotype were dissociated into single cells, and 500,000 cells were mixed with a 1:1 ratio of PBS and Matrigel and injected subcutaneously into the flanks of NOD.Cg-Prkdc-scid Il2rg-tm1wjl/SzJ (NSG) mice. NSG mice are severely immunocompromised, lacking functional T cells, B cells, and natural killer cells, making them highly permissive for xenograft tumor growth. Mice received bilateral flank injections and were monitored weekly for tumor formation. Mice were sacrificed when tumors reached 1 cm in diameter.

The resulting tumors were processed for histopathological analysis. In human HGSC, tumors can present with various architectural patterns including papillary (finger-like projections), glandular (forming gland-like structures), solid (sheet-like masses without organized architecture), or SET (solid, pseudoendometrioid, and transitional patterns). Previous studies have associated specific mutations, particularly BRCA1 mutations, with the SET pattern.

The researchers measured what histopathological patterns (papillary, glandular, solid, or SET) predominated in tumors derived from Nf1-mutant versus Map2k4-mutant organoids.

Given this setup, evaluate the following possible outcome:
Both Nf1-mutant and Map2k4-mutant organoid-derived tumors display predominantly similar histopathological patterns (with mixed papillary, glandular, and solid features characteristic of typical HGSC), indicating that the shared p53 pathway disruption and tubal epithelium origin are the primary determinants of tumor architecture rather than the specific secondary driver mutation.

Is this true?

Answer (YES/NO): NO